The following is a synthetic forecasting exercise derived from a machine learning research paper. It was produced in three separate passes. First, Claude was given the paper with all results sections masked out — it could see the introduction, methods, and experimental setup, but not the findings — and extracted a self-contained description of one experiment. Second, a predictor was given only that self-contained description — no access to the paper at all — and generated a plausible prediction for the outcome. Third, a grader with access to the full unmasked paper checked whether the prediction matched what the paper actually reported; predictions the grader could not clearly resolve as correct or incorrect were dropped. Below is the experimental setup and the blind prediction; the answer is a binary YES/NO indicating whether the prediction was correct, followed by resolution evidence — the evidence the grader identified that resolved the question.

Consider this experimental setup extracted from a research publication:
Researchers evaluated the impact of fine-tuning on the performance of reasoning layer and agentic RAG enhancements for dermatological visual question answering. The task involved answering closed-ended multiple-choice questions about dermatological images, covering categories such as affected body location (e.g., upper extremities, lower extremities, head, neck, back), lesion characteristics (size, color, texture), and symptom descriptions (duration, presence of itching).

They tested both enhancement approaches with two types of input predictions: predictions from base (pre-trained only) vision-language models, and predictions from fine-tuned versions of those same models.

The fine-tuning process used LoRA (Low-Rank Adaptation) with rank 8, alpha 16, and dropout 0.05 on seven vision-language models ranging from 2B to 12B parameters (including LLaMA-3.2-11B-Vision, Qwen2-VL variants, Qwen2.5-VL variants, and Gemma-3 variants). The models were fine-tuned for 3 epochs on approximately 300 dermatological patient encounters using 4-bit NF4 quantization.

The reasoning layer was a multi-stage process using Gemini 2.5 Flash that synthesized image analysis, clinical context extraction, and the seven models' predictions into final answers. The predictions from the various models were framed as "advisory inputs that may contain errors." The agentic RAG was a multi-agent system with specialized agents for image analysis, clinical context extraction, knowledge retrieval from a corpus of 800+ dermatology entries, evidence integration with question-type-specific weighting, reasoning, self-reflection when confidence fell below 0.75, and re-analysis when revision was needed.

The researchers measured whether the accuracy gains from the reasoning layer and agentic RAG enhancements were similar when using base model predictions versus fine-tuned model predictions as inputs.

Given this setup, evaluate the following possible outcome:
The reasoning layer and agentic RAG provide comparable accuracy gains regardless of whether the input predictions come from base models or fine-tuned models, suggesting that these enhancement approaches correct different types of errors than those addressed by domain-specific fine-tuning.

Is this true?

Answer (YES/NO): YES